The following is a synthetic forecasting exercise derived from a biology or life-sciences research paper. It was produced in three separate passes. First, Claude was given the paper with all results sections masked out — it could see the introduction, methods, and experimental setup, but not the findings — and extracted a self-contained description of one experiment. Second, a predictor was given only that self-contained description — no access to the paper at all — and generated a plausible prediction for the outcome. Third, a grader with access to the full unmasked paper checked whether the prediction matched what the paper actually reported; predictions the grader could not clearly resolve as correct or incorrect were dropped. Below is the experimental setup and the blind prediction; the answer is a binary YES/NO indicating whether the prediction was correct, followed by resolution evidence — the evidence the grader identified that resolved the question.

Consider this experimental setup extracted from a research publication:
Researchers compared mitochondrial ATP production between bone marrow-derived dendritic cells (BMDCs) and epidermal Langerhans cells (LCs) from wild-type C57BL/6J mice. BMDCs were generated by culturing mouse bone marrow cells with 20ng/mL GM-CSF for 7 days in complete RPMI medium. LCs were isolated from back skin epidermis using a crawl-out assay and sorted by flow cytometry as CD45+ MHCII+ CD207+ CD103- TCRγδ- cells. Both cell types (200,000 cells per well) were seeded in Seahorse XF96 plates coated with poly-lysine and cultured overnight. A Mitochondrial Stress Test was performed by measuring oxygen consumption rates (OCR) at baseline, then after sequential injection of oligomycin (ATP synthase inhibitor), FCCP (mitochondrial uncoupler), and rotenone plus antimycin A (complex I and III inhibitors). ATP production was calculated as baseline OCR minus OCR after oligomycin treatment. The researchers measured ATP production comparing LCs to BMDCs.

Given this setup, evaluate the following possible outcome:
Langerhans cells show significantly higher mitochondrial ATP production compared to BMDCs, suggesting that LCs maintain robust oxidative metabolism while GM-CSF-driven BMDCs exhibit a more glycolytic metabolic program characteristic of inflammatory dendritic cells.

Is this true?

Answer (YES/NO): NO